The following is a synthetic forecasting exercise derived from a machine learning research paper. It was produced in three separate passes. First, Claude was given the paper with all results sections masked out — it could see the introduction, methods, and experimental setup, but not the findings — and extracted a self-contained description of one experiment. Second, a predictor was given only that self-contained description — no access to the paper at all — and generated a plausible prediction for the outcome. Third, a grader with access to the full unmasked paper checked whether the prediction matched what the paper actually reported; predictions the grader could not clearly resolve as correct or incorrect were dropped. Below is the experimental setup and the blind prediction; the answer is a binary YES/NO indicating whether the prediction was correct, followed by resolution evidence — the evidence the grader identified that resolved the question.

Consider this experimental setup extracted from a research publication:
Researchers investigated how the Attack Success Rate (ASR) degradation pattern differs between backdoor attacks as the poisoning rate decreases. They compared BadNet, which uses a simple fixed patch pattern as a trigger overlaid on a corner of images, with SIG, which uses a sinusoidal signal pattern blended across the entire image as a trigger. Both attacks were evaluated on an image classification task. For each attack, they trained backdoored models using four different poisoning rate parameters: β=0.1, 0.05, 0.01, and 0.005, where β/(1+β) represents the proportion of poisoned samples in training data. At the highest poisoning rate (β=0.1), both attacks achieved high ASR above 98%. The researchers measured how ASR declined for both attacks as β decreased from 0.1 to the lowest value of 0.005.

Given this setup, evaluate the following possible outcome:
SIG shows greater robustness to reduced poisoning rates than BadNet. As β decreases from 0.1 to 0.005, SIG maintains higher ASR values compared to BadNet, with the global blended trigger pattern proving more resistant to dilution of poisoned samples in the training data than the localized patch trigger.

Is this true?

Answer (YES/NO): NO